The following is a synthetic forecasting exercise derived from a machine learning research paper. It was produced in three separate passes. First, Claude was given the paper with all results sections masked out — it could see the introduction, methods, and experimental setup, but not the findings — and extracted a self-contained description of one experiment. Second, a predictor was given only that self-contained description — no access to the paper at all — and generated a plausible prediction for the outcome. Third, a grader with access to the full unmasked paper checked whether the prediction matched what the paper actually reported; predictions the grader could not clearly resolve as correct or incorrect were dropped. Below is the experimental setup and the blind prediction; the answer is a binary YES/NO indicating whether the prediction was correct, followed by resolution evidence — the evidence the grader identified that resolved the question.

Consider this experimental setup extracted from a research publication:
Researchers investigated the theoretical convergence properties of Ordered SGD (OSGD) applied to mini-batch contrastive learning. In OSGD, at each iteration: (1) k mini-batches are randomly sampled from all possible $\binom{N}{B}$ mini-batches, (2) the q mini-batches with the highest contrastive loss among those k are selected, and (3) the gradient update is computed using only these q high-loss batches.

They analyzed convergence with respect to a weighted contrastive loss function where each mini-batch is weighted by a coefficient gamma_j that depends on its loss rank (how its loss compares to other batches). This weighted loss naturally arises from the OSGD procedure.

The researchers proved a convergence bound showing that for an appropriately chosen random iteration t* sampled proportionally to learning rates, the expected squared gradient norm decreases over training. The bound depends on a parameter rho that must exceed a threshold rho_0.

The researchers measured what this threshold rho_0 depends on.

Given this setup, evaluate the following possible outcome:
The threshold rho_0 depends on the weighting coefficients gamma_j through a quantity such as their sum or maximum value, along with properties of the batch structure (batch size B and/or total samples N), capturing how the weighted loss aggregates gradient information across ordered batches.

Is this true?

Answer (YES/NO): NO